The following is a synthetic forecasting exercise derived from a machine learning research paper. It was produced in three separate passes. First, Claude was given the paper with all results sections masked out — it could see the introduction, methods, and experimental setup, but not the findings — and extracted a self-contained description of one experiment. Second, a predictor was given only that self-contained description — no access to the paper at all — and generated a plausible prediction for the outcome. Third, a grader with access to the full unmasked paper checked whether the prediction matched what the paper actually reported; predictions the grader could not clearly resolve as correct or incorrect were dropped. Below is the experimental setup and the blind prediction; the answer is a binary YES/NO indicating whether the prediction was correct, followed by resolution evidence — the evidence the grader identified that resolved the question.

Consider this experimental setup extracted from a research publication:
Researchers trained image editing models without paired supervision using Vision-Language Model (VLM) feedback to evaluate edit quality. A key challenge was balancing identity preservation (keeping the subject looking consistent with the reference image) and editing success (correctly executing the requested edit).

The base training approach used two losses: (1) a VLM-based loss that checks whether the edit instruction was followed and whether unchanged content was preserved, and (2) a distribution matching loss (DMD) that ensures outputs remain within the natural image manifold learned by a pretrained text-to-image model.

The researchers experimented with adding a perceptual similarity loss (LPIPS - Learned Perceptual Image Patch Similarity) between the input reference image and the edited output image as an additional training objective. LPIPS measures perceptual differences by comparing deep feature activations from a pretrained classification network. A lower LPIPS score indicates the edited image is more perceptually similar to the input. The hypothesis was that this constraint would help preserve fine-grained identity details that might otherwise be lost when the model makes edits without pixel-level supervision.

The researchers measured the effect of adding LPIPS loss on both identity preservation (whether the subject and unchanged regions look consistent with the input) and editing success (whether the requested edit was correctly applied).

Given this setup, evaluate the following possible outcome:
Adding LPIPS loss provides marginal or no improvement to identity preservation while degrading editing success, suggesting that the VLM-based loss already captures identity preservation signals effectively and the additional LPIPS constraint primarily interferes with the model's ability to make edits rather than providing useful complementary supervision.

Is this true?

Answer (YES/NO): NO